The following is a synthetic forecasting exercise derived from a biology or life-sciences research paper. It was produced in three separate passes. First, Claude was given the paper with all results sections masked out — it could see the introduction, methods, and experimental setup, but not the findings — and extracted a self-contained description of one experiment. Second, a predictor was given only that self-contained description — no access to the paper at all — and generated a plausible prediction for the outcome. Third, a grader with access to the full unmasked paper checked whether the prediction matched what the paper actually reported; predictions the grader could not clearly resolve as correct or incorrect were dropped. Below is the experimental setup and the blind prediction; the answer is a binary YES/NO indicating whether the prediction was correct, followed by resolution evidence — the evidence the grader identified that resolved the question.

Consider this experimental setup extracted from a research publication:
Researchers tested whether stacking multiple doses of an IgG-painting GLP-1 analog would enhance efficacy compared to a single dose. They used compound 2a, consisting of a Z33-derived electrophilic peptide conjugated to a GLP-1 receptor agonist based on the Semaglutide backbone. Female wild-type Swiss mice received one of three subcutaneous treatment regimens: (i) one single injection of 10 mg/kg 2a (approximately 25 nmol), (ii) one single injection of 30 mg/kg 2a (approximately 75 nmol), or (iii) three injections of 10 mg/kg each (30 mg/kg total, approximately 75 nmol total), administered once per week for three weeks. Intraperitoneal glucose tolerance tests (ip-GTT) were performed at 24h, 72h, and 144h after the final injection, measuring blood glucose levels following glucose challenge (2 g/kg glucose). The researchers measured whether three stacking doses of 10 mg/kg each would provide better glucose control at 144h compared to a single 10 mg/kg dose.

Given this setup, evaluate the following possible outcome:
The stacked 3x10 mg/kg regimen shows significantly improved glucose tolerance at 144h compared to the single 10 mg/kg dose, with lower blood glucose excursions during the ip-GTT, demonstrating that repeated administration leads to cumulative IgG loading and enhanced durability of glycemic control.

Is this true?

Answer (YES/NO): NO